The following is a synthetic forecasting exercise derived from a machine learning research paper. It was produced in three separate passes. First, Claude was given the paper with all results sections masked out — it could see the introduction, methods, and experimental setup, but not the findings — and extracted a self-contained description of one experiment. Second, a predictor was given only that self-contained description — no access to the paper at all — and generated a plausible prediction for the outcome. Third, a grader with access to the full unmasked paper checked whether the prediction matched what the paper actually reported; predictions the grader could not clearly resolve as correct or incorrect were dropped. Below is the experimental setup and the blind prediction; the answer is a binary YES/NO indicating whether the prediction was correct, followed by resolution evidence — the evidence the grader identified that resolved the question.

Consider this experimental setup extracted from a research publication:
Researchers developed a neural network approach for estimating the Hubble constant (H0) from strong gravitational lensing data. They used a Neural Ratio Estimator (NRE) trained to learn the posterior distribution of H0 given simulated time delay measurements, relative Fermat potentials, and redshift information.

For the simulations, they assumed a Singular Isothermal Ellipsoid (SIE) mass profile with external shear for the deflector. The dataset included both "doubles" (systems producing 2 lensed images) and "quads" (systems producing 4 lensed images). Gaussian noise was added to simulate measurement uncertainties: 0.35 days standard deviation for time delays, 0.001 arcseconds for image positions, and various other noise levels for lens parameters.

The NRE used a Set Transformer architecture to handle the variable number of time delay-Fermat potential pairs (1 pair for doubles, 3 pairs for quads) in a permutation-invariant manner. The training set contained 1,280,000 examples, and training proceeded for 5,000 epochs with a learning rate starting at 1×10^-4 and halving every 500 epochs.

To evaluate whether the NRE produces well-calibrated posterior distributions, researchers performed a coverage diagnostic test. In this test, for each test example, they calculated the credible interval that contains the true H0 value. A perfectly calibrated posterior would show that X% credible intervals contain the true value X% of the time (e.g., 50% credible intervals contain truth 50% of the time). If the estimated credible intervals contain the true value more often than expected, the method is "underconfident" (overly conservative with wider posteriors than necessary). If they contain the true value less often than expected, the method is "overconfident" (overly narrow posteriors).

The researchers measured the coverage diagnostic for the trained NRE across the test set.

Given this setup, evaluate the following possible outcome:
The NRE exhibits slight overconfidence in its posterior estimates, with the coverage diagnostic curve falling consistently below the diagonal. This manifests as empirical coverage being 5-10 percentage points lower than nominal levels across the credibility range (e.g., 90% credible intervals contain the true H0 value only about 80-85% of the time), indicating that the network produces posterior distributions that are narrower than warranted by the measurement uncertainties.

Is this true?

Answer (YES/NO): NO